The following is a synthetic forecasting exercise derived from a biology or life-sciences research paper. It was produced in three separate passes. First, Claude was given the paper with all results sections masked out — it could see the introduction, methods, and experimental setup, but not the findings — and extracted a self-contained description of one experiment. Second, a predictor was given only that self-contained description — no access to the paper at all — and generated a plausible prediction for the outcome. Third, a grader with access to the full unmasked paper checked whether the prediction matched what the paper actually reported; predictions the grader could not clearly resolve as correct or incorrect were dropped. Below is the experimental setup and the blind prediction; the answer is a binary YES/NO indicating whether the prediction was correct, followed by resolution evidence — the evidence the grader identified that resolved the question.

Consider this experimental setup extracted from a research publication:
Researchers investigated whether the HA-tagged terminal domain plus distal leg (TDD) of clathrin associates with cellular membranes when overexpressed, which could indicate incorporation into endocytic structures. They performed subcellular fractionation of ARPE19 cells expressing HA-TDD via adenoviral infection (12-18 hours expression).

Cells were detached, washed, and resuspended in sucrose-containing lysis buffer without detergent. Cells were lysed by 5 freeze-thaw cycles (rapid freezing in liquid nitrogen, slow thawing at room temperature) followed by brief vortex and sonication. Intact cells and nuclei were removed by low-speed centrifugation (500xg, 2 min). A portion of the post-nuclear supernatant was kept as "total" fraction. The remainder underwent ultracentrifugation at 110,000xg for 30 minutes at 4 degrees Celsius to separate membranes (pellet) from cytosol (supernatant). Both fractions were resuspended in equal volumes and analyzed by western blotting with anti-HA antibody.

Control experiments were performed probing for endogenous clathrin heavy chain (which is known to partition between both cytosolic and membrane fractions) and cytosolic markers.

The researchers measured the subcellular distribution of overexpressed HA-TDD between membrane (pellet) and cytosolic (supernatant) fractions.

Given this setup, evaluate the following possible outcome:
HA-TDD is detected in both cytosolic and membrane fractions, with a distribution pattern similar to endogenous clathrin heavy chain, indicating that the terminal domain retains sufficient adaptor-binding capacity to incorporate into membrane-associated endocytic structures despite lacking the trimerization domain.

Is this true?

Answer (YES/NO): NO